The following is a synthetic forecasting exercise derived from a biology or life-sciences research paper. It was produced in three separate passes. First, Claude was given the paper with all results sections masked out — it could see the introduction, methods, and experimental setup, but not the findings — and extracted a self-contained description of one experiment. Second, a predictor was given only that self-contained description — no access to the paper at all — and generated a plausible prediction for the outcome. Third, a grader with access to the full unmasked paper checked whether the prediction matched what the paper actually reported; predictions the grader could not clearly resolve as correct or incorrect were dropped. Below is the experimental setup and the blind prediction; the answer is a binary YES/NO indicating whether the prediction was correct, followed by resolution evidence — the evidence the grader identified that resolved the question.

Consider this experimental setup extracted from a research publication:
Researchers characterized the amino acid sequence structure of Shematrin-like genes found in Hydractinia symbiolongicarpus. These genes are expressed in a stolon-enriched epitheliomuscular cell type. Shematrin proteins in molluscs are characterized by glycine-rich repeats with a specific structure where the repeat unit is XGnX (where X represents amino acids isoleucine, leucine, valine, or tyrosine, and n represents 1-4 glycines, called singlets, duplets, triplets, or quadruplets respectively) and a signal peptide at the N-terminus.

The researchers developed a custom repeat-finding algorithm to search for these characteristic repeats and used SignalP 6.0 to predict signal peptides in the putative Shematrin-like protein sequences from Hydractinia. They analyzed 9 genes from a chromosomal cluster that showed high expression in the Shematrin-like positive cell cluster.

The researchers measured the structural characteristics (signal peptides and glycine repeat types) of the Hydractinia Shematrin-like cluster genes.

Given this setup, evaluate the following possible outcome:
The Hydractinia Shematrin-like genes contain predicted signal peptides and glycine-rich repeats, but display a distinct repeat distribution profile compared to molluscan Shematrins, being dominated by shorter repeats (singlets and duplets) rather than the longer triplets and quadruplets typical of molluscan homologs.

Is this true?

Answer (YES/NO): NO